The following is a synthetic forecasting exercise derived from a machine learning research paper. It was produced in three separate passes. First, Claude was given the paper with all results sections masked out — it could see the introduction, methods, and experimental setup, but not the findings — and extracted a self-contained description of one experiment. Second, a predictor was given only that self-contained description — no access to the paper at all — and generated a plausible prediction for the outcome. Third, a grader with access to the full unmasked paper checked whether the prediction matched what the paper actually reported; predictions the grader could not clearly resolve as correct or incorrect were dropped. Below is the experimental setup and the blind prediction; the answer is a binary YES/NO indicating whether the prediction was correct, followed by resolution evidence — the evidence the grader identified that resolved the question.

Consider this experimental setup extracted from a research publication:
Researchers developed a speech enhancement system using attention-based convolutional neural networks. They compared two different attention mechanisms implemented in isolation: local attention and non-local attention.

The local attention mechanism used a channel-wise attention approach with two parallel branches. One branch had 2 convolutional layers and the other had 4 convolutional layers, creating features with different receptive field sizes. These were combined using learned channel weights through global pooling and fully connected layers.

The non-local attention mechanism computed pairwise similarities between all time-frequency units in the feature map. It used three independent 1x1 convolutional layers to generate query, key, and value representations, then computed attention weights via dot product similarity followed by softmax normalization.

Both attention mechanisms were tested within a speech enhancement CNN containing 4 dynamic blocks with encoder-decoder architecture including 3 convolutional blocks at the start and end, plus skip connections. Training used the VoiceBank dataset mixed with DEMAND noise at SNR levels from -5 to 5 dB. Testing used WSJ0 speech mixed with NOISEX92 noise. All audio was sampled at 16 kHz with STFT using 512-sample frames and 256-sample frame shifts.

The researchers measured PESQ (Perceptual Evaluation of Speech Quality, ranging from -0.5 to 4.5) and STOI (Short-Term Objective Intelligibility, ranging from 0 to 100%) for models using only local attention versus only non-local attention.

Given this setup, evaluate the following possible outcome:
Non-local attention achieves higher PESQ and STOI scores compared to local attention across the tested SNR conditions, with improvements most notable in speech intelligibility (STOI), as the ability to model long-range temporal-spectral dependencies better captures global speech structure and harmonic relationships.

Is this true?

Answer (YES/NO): YES